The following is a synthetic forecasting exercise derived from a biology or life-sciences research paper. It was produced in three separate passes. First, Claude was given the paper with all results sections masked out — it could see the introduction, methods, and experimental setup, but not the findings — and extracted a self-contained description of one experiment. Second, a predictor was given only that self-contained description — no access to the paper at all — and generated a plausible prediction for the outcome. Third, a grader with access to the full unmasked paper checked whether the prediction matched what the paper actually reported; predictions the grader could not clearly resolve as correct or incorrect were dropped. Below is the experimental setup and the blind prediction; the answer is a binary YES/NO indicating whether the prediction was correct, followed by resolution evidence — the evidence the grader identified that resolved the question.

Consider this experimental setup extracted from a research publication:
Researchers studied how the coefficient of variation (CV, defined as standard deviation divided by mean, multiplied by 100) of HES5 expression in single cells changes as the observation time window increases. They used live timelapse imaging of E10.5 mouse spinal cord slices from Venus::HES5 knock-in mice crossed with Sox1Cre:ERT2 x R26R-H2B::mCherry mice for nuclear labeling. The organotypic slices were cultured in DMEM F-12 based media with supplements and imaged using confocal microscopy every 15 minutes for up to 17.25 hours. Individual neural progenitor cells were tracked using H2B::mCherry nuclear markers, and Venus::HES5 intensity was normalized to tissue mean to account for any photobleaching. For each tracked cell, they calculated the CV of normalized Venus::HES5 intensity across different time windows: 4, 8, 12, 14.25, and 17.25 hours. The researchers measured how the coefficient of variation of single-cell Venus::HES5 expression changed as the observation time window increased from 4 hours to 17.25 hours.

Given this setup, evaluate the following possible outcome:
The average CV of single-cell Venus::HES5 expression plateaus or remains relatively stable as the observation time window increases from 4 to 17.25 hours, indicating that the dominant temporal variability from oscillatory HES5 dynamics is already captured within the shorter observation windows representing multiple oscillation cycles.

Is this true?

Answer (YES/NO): NO